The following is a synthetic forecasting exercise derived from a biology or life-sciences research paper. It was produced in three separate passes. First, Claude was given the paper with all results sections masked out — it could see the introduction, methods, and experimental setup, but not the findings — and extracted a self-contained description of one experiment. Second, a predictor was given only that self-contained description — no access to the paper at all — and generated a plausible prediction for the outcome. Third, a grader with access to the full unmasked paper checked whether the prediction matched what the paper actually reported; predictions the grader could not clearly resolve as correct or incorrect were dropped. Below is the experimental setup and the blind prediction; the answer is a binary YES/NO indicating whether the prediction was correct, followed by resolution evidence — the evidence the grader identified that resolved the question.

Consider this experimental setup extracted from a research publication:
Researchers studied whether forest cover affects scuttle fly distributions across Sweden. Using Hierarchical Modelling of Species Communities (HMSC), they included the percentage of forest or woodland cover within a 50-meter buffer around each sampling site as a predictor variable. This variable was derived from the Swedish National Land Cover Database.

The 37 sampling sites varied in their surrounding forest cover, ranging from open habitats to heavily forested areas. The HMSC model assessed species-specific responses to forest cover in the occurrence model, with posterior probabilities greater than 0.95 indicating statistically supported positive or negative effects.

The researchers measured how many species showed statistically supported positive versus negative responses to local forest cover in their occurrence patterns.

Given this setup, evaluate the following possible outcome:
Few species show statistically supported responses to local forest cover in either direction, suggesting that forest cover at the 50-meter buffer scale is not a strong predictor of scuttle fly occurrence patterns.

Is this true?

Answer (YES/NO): YES